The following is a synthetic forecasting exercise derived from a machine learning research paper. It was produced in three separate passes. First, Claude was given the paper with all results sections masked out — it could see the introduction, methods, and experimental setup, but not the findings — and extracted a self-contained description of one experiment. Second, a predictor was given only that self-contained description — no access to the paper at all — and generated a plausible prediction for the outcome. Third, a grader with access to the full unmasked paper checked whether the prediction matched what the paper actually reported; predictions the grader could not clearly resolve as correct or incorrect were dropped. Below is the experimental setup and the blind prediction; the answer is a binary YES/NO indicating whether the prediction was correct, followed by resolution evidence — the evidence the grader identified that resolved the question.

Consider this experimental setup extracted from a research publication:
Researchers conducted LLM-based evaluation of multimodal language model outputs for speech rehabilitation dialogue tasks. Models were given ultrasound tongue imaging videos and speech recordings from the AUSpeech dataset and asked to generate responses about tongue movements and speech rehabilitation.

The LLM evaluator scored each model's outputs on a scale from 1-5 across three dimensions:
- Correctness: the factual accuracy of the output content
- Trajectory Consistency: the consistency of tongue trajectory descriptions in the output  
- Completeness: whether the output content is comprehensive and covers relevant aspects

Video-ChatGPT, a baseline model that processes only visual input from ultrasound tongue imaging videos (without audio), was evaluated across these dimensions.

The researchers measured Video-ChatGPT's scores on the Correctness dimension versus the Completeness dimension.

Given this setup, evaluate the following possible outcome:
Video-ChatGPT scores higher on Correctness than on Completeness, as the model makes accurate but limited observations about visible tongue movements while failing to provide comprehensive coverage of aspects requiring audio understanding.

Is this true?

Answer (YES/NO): NO